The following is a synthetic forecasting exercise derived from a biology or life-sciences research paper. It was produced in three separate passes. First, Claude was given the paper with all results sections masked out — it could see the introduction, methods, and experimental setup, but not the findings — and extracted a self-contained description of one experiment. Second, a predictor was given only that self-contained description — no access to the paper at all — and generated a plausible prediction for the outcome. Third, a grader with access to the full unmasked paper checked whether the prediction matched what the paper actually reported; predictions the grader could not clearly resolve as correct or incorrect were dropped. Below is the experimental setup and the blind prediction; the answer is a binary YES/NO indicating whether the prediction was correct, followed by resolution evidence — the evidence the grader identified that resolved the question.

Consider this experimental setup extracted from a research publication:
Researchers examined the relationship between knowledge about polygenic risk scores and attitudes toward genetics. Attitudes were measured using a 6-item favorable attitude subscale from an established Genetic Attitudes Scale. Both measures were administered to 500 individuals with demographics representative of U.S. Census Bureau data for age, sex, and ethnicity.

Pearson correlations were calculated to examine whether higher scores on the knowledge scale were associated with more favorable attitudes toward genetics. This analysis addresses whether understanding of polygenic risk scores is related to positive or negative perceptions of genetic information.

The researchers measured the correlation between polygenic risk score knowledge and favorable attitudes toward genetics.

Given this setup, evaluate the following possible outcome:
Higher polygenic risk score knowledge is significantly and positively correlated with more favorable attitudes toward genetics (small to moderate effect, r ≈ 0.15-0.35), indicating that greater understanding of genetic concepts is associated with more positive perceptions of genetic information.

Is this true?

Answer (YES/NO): NO